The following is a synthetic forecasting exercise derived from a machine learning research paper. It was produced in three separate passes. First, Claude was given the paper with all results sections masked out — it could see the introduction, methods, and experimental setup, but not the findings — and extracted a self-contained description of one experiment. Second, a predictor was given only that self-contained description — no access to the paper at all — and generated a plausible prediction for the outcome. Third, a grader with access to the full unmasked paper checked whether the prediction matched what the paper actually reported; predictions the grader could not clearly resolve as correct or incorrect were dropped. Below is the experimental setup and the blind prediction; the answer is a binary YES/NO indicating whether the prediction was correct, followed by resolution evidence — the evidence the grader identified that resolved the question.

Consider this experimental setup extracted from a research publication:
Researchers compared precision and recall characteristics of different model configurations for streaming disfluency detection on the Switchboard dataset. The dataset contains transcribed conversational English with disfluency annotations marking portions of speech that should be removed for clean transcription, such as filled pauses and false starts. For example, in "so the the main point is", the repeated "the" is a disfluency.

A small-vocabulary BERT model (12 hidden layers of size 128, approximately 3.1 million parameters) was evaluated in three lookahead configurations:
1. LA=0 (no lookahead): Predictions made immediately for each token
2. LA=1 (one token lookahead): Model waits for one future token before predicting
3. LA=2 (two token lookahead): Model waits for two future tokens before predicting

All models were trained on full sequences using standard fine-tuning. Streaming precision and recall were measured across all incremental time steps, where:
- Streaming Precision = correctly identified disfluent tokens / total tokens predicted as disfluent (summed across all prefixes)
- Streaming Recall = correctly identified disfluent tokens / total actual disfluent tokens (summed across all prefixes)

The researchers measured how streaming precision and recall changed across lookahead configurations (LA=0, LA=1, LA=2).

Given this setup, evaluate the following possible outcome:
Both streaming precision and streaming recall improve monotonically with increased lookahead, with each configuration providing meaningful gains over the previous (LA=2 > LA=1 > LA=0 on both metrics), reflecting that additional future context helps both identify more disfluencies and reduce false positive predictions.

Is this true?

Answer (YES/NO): YES